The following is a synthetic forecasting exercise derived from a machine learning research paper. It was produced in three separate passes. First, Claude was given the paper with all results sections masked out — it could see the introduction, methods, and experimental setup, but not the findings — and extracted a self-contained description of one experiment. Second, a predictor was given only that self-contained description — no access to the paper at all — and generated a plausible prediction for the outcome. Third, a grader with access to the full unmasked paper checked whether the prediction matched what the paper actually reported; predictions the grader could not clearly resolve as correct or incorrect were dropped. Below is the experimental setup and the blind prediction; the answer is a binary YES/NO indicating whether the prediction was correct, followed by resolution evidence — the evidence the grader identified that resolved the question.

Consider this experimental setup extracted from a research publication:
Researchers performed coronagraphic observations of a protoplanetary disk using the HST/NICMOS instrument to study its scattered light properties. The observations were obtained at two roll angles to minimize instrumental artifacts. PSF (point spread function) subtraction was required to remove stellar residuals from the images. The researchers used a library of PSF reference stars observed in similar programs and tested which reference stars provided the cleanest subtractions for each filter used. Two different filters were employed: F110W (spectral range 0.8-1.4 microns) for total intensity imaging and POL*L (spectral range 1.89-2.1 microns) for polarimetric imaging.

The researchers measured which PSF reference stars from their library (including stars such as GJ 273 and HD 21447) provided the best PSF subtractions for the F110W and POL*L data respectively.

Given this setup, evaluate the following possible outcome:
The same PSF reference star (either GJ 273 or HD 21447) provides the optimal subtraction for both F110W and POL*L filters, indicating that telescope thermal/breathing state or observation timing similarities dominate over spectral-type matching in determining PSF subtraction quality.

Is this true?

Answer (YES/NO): NO